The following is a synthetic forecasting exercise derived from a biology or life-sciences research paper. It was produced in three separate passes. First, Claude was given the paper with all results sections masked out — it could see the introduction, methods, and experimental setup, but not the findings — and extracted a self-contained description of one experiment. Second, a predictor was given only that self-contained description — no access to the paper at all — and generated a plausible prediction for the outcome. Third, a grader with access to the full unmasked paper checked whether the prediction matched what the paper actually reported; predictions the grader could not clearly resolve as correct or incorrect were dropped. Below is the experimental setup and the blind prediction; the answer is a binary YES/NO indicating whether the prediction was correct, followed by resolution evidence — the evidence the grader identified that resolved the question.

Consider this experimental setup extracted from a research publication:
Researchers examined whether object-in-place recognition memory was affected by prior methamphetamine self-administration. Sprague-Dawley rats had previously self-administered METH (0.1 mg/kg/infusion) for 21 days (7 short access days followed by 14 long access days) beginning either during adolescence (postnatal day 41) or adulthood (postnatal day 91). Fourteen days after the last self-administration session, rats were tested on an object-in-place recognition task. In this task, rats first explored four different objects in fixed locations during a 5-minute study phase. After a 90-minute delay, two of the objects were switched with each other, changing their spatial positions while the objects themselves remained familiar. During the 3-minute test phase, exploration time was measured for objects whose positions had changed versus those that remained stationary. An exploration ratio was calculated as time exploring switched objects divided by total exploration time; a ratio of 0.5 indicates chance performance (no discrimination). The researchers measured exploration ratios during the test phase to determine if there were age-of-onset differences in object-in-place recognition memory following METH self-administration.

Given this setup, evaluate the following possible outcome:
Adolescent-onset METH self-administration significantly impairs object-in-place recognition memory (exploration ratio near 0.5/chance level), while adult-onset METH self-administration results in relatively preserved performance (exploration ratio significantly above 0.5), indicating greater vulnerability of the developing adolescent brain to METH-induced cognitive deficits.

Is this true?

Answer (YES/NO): YES